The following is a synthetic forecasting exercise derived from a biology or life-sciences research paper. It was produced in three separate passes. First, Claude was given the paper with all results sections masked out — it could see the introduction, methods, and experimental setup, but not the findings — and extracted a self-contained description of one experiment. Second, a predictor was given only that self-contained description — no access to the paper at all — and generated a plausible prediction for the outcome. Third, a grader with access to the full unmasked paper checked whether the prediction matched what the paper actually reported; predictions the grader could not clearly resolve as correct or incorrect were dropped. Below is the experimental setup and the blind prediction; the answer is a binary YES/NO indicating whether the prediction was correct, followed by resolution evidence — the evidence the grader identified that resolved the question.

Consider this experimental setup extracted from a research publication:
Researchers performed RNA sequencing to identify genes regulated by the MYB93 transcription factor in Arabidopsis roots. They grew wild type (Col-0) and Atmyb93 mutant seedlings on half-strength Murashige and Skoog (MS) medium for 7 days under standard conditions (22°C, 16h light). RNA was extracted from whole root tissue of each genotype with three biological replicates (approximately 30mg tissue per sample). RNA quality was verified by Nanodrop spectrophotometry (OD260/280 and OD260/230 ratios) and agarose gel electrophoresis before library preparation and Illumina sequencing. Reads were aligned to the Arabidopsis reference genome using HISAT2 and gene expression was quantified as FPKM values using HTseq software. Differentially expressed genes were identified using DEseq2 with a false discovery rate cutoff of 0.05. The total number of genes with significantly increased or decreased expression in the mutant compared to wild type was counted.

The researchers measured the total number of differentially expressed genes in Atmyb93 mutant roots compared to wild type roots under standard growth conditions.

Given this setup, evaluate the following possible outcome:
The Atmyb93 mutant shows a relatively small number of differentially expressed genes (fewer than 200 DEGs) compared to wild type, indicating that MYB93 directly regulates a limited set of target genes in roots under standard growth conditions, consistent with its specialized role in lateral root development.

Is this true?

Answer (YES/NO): NO